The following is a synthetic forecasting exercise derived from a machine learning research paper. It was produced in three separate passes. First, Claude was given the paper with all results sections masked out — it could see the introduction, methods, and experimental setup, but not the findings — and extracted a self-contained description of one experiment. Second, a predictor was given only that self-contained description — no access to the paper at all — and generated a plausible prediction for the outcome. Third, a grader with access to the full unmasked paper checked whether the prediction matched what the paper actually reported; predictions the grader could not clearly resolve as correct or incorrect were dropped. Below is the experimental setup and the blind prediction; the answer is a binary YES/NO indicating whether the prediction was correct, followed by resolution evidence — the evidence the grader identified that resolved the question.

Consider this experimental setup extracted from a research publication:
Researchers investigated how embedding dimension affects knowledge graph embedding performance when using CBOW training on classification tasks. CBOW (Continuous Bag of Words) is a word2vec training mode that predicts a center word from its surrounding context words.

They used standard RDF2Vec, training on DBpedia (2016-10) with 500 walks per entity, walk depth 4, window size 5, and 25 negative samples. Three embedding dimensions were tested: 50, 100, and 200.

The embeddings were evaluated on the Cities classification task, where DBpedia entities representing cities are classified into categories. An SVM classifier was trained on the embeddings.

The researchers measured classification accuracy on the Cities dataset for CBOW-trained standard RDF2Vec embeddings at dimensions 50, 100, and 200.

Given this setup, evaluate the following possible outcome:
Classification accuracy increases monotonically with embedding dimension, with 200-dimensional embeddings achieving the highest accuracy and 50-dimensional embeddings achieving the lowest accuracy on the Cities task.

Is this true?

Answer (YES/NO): NO